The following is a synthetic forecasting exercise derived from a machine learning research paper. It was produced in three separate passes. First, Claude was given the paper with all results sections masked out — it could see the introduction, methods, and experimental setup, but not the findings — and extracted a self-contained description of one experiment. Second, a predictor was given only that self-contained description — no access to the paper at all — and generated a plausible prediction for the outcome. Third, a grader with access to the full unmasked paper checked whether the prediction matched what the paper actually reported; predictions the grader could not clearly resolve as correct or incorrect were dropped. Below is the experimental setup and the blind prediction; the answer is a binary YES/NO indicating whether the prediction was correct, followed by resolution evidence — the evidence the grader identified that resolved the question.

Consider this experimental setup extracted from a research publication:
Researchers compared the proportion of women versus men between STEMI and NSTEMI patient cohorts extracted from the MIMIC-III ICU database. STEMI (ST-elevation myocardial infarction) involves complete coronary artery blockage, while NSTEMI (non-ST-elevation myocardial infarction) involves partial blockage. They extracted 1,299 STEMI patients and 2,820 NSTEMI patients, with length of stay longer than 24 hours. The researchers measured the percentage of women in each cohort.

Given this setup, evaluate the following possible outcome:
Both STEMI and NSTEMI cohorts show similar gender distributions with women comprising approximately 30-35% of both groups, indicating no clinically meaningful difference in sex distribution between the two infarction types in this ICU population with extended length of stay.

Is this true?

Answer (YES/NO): NO